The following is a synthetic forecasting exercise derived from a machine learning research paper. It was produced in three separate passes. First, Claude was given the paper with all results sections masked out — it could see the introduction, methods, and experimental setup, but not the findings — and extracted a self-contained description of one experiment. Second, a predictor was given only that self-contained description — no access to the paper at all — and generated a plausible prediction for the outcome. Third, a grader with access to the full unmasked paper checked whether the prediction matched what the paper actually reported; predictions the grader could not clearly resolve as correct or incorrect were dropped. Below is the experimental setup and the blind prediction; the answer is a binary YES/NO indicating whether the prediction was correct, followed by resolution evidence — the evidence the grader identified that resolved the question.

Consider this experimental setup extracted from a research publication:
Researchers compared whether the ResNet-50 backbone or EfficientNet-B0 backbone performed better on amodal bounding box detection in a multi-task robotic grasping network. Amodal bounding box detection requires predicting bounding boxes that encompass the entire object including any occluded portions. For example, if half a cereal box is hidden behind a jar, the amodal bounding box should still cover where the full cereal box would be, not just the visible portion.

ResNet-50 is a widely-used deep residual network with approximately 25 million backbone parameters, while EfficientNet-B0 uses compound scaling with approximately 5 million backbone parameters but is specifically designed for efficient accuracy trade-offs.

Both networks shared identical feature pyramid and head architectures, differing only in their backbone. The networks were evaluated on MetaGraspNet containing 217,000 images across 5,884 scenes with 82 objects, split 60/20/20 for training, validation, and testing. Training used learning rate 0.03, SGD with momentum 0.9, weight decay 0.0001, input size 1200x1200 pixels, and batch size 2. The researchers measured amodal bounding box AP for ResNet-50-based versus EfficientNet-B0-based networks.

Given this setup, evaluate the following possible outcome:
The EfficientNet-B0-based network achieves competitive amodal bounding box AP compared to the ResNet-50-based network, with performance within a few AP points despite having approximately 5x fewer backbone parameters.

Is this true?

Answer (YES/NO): YES